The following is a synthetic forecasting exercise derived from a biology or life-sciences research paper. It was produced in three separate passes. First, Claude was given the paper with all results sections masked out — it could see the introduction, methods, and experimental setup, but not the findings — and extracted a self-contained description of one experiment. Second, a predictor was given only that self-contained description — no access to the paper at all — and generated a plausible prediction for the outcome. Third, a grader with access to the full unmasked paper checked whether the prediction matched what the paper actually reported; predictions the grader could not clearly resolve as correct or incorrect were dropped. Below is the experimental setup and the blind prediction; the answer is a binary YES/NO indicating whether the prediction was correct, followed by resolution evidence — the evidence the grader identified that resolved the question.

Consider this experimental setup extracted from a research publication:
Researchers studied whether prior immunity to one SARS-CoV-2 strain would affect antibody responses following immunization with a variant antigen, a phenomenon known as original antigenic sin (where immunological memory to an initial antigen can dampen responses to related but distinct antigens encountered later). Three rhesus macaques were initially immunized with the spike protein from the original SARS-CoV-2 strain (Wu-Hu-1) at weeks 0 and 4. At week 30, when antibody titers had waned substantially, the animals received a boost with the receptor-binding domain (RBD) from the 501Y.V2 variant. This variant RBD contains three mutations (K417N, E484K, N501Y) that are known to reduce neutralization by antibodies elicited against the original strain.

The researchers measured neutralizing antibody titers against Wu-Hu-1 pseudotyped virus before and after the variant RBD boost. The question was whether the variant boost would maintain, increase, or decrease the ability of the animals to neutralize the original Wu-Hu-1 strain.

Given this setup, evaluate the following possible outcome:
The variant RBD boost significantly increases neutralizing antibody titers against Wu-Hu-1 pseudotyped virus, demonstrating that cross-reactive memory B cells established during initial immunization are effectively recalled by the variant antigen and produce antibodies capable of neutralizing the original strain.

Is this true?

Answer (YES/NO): YES